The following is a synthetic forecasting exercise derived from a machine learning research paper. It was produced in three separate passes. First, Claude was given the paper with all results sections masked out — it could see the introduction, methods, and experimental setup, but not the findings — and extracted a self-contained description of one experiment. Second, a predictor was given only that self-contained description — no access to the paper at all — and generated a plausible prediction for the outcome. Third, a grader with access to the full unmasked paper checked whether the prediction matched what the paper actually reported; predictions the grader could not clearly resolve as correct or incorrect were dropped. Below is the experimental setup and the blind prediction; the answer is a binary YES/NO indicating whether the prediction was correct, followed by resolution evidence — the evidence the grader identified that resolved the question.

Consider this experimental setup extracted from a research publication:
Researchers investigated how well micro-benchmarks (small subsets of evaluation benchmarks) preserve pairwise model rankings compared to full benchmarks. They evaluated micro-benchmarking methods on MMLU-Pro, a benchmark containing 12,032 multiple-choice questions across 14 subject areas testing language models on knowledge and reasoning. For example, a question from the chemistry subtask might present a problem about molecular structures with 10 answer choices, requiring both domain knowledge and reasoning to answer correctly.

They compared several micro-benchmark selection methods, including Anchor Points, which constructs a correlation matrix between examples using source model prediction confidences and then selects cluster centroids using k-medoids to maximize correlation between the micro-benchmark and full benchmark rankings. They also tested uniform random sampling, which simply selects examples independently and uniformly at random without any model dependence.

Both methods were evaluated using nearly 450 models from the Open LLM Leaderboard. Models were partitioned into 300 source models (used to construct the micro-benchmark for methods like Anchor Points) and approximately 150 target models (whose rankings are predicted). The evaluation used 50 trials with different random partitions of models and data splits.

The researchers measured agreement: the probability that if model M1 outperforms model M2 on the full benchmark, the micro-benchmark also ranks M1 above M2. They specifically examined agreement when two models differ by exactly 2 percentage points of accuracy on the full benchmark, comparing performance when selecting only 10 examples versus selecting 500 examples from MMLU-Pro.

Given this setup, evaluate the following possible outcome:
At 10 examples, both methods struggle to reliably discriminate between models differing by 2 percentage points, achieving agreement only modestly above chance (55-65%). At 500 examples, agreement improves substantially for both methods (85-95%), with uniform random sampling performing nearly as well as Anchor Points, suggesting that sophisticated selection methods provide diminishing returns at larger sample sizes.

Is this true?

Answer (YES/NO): NO